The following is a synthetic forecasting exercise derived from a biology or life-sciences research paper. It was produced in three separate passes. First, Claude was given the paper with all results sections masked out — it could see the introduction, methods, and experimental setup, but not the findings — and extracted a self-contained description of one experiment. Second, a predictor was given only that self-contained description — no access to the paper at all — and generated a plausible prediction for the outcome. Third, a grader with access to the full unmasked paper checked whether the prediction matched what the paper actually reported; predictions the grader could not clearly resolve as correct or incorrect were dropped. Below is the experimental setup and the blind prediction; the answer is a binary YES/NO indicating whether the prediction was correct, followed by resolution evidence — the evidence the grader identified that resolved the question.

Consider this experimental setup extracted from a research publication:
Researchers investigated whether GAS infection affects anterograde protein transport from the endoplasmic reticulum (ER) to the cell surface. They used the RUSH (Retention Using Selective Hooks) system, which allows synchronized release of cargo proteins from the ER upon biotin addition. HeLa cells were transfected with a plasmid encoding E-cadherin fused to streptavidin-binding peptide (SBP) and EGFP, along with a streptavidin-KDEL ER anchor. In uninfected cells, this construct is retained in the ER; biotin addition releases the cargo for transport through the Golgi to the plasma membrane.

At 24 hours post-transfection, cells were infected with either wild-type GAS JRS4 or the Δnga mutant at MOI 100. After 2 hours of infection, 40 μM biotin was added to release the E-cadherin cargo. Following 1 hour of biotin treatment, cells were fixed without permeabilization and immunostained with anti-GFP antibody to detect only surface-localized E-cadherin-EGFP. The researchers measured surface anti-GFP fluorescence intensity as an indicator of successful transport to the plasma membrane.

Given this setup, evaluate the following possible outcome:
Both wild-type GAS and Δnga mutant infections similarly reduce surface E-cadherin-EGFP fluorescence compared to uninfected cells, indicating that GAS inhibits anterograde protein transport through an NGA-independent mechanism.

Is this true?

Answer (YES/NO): NO